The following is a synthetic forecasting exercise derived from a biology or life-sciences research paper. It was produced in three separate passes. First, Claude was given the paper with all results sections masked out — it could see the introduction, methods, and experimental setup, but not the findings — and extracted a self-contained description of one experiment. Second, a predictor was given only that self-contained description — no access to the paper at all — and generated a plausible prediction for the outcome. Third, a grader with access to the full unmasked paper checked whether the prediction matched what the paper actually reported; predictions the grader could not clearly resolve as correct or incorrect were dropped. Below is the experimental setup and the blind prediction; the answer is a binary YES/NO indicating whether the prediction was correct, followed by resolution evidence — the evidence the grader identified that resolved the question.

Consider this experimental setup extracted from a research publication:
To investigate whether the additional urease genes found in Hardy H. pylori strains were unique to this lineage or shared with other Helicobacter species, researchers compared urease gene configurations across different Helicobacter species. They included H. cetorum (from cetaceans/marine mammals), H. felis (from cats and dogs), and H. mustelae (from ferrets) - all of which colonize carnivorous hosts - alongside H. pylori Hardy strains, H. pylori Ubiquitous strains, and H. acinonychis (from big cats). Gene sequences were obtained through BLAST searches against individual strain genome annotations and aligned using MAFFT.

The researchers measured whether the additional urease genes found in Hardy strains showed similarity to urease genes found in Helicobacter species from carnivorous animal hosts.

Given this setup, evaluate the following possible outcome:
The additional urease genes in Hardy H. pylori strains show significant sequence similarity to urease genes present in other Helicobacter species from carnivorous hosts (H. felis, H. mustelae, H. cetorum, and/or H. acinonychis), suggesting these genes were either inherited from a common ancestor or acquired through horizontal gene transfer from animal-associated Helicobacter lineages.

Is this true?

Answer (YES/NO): YES